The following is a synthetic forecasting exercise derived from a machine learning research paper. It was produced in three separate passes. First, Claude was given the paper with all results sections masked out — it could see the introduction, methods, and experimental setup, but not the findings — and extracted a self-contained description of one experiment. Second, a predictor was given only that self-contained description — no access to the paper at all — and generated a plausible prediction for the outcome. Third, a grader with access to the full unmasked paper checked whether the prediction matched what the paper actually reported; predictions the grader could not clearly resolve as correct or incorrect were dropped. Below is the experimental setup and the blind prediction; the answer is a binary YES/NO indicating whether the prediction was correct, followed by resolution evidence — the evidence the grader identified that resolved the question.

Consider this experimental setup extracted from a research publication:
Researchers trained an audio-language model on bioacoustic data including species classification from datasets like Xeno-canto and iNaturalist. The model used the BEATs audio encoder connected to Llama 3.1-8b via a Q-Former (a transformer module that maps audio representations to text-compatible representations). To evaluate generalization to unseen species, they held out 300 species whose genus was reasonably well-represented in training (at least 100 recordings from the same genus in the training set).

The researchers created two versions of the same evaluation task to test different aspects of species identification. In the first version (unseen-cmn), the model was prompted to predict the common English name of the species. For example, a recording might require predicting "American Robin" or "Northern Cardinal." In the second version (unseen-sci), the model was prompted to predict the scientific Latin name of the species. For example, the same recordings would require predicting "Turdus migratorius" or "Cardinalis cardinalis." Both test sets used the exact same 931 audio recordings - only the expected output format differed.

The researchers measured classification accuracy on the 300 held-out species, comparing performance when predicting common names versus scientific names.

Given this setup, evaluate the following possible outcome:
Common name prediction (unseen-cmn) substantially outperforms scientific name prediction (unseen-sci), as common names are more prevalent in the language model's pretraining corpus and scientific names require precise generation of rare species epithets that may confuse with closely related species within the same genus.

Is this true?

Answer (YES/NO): NO